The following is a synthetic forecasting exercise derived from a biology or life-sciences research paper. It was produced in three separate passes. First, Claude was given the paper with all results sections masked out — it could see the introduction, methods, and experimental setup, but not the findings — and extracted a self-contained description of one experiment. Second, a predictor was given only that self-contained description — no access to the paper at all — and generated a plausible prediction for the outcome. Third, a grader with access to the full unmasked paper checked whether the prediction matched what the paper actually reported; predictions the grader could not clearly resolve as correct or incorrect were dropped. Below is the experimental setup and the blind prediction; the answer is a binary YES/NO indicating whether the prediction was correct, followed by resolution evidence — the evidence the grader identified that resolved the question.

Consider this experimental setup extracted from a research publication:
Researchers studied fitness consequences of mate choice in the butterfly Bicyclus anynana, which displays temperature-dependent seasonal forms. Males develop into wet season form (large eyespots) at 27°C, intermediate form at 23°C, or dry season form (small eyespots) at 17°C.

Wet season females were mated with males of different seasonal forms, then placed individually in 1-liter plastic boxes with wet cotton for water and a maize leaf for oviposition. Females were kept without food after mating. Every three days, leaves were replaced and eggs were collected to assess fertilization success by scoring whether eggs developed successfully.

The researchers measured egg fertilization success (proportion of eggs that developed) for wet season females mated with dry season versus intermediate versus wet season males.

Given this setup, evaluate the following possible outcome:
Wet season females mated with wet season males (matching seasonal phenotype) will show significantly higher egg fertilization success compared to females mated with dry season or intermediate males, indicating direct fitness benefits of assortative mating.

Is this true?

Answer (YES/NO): NO